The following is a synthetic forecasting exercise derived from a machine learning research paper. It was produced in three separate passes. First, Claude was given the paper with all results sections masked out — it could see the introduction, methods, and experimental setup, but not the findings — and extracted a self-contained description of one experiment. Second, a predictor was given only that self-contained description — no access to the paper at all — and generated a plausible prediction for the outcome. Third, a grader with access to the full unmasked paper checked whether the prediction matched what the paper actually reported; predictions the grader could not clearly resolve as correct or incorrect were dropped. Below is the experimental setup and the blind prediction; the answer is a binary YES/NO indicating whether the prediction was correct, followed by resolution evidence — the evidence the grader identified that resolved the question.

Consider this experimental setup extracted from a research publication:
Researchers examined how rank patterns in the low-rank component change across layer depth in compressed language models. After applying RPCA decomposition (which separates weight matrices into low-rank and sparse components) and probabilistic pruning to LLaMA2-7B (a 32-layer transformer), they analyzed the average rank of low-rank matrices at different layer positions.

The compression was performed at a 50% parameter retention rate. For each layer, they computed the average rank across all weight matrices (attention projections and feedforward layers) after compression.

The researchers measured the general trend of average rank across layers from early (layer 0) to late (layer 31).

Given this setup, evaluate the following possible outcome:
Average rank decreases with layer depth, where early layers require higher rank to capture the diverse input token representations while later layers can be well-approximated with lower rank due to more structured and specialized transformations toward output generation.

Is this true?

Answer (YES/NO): NO